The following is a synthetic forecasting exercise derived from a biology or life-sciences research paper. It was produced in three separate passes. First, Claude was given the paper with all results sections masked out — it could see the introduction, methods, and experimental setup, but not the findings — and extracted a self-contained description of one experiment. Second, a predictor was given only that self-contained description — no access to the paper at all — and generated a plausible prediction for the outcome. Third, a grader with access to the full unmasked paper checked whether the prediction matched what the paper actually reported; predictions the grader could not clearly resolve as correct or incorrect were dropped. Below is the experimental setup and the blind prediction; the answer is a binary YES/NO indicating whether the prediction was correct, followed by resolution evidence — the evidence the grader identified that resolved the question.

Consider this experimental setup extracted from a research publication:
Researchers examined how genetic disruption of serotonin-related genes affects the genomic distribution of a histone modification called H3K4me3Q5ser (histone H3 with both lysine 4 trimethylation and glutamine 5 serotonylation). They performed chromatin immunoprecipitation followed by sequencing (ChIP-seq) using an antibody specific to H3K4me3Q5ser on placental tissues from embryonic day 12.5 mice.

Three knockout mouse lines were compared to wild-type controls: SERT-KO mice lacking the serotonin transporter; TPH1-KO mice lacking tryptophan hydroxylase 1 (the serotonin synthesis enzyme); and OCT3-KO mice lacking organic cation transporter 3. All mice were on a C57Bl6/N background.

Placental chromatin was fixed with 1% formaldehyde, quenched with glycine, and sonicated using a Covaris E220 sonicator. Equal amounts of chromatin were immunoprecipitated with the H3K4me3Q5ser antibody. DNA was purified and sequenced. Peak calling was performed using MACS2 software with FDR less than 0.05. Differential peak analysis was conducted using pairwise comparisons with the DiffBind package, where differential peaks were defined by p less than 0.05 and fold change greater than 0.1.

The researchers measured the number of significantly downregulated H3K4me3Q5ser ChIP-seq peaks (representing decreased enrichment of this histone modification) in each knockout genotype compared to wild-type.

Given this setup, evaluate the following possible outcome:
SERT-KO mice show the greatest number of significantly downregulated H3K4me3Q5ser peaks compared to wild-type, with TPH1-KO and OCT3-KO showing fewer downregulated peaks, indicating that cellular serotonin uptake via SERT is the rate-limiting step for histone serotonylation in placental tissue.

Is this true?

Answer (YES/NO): YES